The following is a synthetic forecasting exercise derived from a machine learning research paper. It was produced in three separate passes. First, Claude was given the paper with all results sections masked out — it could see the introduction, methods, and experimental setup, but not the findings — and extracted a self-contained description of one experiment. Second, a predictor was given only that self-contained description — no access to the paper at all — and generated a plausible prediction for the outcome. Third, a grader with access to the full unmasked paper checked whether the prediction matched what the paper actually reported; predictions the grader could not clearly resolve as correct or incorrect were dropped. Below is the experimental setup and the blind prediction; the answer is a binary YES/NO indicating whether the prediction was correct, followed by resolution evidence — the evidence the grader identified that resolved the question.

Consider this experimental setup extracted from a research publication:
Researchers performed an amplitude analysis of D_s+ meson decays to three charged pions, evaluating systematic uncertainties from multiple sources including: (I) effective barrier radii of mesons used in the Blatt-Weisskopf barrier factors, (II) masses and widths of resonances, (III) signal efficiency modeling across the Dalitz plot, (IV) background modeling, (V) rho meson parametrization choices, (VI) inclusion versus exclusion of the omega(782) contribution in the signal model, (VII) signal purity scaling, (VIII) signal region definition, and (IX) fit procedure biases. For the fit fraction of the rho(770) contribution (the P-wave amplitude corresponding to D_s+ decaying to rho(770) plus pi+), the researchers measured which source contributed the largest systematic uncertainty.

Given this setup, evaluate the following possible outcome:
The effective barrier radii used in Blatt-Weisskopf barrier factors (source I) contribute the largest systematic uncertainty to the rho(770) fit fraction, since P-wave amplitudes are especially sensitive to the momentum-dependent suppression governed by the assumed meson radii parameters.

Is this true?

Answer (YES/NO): NO